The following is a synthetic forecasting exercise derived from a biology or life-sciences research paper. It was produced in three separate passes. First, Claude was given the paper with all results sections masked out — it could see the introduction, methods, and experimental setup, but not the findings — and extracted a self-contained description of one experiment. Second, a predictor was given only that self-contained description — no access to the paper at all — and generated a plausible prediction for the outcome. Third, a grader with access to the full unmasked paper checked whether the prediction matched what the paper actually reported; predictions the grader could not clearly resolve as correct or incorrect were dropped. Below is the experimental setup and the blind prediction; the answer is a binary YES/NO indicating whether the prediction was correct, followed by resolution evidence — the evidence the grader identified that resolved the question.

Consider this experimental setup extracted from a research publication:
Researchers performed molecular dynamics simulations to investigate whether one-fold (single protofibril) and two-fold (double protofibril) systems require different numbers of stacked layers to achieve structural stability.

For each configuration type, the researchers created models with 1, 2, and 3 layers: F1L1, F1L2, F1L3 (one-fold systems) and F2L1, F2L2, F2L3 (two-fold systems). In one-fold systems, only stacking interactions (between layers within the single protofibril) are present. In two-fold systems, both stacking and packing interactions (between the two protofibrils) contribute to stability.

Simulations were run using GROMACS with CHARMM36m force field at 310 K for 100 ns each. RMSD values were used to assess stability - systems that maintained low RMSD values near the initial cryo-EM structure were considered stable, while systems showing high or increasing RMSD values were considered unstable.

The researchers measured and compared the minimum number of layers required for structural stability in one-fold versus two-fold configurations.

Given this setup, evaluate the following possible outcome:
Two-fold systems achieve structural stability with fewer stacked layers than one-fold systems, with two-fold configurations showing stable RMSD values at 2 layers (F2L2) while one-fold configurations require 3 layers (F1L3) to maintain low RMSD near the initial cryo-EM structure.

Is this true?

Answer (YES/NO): NO